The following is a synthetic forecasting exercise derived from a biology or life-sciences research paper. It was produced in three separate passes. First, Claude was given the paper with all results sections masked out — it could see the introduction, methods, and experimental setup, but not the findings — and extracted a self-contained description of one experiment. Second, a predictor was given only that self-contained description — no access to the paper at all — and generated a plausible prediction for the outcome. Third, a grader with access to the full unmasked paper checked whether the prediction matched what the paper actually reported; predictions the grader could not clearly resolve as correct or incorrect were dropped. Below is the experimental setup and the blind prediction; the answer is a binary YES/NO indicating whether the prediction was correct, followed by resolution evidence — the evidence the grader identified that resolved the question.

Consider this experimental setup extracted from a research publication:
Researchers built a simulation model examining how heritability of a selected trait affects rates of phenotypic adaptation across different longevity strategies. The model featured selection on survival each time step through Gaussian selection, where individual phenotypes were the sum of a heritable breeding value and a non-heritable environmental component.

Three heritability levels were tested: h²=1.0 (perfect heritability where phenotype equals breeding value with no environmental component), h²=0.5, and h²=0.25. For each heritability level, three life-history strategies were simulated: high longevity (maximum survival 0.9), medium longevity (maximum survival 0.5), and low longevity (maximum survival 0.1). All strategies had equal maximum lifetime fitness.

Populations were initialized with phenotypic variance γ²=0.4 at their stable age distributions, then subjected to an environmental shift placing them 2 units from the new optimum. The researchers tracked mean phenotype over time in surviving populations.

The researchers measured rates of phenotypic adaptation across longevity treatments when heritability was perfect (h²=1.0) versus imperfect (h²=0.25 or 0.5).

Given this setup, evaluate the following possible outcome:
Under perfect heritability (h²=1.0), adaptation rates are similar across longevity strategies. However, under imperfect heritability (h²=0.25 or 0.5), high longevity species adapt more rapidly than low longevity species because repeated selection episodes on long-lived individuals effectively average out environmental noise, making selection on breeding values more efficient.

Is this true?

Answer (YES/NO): NO